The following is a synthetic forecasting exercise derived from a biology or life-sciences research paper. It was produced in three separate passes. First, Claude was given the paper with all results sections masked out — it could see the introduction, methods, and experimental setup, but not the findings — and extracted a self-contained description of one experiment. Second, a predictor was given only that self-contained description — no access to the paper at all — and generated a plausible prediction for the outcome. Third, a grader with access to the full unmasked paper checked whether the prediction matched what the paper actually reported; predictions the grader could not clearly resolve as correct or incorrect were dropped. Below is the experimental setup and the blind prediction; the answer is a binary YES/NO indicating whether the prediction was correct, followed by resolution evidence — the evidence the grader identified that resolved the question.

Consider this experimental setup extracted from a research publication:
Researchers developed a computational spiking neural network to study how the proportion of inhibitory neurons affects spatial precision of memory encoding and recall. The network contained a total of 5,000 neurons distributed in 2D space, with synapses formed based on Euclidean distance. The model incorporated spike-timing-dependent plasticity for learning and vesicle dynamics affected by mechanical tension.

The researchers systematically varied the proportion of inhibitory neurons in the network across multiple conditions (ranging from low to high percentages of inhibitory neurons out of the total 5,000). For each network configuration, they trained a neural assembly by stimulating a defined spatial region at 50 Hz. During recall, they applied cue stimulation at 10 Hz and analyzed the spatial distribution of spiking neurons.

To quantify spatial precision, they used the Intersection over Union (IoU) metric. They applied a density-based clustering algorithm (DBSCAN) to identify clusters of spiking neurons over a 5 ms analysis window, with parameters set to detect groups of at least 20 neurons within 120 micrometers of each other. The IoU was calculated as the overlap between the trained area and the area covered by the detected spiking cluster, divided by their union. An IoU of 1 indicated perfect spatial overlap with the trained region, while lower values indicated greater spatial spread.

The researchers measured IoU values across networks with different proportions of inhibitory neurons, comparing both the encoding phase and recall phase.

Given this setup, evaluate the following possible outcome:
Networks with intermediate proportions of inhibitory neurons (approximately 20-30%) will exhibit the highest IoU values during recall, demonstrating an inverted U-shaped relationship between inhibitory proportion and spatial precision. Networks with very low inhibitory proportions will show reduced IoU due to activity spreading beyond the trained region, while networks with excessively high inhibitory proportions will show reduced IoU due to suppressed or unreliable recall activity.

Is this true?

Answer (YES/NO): YES